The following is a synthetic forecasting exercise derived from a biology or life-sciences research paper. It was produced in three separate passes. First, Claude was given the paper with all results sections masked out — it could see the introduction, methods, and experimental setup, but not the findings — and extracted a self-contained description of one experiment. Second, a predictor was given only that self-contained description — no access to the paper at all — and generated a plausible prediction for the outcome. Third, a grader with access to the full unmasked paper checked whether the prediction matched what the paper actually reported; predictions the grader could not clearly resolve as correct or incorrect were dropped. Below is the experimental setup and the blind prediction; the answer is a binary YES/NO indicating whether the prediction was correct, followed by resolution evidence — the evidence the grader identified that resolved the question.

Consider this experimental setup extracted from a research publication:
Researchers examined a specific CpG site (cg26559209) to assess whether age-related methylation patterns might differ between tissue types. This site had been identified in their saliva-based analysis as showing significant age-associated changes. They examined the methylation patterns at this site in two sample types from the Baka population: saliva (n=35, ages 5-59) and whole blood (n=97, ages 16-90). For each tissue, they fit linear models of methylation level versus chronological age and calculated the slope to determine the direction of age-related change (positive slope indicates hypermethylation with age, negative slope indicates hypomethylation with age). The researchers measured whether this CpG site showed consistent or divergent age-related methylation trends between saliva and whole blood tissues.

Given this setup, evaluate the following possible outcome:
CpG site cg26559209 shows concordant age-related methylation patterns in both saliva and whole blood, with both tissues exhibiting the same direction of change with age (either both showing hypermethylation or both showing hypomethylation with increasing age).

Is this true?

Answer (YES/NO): NO